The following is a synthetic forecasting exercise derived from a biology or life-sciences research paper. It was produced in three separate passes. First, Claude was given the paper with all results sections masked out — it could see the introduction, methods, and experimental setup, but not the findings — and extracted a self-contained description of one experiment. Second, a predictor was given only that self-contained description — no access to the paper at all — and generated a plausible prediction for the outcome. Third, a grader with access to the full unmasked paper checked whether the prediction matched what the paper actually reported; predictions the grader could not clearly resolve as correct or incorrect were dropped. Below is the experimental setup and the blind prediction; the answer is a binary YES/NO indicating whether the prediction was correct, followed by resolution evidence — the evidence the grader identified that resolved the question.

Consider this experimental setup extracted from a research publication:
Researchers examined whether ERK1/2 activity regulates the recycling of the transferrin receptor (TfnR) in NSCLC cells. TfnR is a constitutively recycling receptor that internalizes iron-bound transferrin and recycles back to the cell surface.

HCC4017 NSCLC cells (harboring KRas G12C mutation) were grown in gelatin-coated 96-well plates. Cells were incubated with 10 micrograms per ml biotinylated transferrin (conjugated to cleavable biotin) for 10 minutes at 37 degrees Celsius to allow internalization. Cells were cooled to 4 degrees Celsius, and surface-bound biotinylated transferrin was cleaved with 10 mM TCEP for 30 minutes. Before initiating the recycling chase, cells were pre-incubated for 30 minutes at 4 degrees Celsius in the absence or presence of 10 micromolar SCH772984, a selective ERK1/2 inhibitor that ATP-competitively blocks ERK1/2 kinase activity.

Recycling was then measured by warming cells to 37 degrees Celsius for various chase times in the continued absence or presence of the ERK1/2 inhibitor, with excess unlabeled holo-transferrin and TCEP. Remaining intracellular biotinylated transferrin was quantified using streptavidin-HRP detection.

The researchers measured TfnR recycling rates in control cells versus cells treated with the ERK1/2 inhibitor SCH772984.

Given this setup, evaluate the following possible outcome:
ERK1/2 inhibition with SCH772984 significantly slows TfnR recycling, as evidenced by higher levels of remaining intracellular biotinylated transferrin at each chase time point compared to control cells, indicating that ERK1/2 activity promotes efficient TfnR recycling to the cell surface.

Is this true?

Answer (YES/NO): NO